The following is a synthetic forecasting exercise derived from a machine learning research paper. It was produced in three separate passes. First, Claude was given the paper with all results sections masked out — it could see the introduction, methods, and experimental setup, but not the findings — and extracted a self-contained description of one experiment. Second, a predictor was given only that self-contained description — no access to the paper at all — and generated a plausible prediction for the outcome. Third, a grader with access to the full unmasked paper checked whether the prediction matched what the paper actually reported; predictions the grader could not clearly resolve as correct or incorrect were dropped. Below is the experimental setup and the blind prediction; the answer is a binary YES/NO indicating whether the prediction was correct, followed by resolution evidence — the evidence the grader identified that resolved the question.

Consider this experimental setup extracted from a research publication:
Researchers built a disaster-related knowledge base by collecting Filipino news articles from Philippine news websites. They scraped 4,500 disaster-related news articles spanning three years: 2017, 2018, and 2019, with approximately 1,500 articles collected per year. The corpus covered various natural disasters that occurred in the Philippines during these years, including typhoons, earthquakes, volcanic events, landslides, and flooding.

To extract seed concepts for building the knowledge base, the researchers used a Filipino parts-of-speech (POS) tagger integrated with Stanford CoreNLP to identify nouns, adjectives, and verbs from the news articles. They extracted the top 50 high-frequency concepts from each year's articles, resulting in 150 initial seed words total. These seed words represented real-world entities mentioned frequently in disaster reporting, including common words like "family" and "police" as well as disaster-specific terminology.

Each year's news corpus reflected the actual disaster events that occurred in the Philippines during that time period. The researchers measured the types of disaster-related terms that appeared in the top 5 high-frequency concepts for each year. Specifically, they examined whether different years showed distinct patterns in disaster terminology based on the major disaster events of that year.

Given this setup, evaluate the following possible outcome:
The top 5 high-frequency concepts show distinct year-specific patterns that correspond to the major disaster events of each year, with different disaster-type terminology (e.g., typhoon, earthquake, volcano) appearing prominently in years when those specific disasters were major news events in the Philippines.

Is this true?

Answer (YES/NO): YES